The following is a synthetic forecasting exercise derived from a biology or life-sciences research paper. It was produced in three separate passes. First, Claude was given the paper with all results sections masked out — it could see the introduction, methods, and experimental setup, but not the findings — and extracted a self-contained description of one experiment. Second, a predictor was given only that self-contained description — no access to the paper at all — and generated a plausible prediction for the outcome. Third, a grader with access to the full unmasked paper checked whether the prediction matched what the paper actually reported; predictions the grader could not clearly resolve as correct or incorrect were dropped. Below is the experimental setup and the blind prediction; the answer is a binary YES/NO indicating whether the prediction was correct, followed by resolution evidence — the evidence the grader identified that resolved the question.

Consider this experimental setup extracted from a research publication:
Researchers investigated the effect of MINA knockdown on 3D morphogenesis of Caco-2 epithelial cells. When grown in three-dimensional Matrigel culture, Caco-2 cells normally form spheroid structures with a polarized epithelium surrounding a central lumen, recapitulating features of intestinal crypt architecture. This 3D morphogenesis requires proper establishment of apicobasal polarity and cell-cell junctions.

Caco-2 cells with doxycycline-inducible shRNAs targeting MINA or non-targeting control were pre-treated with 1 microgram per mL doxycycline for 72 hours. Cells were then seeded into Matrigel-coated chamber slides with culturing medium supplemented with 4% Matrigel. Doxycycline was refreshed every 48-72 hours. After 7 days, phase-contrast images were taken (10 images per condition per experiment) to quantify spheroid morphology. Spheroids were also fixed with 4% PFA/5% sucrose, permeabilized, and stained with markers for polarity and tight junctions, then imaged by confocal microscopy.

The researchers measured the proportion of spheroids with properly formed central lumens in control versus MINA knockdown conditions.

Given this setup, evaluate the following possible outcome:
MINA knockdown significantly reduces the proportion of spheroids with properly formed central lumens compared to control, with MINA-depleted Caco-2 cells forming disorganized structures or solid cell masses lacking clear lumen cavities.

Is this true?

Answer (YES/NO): NO